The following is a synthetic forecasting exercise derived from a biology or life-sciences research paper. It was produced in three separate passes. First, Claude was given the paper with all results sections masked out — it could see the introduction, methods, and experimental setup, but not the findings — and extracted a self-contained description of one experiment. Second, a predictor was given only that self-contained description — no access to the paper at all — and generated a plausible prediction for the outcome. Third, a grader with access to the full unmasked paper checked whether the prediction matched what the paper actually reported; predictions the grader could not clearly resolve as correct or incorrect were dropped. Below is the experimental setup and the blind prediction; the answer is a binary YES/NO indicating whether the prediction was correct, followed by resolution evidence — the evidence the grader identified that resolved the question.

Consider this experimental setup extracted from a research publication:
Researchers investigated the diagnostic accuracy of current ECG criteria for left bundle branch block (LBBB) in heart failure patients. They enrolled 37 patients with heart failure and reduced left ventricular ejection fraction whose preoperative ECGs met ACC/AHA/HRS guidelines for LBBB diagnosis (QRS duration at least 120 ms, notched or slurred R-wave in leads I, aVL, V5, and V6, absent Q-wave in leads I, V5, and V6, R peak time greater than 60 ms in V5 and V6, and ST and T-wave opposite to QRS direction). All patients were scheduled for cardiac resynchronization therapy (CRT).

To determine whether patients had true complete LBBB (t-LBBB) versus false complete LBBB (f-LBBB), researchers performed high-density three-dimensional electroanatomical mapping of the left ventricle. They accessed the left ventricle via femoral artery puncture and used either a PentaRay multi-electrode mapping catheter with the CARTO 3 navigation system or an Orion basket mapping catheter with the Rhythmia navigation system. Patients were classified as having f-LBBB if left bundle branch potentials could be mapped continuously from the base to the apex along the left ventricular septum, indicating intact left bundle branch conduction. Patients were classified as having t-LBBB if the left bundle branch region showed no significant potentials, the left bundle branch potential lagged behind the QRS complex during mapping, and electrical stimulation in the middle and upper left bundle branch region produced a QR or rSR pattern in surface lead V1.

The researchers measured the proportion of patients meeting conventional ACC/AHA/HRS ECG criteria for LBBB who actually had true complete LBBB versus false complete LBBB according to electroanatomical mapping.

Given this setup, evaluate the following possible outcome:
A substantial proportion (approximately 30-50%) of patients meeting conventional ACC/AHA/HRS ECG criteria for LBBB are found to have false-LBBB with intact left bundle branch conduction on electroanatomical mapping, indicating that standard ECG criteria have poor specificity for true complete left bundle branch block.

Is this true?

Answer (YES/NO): YES